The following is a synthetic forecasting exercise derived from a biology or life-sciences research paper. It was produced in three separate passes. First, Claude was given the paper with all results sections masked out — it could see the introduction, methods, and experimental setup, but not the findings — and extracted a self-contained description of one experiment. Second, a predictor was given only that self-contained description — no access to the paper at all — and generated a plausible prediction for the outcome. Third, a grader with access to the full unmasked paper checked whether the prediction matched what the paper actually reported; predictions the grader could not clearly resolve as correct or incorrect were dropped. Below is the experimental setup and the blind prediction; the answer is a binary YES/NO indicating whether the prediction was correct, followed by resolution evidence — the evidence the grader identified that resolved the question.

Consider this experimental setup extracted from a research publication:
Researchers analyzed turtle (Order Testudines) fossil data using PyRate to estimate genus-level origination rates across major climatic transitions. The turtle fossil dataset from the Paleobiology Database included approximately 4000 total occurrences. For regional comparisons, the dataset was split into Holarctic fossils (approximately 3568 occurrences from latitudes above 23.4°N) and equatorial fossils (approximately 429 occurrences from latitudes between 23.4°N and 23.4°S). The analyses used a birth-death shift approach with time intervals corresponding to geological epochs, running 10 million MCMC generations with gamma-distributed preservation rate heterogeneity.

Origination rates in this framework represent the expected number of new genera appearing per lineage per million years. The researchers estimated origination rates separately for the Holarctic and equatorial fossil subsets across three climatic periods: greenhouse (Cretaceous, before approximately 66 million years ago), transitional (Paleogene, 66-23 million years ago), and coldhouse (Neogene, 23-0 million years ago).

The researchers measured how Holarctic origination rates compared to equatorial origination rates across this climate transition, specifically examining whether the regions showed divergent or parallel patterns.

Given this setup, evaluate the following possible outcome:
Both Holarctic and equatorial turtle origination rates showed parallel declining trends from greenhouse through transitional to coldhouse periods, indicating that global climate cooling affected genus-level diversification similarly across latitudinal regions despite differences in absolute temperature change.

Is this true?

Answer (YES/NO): NO